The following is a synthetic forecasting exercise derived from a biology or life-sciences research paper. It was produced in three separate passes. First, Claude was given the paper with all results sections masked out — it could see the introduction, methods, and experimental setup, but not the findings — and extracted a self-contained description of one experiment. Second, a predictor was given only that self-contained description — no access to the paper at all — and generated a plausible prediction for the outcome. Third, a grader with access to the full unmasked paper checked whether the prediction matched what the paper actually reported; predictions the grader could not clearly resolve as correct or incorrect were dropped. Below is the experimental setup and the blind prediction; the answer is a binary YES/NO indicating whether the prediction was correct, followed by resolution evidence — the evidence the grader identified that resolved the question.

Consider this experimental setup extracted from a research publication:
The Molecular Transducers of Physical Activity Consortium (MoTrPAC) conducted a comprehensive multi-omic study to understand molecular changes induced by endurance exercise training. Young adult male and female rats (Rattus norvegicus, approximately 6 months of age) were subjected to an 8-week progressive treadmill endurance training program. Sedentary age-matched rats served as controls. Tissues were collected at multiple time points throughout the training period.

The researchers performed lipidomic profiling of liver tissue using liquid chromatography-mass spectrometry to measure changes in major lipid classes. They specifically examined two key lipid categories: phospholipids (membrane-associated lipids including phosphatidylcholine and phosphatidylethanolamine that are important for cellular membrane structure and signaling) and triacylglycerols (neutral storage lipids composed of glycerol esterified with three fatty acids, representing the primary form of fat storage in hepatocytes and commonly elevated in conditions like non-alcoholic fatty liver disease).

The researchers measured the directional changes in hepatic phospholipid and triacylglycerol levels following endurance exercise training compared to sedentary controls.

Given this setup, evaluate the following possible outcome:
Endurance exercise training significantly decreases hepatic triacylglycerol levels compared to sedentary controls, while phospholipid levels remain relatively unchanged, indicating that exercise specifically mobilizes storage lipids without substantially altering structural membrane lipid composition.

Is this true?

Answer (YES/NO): NO